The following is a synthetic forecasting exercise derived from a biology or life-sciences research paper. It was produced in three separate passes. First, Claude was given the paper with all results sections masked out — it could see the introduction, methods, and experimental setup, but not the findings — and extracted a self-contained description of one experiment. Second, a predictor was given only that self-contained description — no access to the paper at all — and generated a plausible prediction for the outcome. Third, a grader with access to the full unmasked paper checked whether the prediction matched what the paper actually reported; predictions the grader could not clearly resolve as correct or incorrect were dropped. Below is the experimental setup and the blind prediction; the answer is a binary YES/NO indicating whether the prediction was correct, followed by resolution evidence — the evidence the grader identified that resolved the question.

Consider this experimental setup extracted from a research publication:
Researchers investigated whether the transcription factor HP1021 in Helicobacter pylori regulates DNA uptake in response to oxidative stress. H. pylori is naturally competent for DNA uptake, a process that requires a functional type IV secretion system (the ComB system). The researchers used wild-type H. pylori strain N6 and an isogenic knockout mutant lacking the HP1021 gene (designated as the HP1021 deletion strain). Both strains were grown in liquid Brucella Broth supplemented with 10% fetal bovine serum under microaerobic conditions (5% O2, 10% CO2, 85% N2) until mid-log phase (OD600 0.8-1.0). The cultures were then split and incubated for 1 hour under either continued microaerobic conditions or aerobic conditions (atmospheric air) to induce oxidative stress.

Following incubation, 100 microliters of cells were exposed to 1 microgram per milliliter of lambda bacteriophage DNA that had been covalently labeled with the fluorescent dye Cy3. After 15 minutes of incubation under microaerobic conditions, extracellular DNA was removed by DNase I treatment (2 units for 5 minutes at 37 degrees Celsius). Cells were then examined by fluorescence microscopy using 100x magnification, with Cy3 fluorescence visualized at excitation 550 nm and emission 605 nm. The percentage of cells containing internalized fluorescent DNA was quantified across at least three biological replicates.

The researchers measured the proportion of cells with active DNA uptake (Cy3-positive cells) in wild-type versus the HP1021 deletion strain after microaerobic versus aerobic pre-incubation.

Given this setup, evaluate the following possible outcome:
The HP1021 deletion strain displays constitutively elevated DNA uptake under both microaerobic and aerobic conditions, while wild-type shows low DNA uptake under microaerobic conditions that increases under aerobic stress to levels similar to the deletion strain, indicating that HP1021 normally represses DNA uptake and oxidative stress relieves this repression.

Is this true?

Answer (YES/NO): NO